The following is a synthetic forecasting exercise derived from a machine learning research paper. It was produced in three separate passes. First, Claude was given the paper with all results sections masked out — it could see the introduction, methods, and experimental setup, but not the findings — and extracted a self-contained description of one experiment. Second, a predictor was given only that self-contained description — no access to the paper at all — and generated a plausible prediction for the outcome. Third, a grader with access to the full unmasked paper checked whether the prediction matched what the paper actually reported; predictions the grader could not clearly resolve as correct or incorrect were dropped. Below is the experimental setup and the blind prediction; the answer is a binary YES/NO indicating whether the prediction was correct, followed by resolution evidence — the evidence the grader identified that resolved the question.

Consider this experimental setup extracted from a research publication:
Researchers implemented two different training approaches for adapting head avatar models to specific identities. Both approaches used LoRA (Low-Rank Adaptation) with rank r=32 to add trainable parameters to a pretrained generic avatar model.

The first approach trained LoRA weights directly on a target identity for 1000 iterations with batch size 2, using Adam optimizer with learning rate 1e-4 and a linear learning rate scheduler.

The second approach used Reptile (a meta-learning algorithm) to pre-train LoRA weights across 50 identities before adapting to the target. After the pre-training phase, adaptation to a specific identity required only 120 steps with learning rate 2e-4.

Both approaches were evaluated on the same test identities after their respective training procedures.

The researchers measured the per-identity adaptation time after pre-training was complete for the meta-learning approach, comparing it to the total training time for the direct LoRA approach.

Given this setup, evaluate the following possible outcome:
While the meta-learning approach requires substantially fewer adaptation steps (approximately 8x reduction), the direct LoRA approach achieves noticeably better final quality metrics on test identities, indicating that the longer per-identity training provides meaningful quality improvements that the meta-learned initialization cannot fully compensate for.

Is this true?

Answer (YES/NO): YES